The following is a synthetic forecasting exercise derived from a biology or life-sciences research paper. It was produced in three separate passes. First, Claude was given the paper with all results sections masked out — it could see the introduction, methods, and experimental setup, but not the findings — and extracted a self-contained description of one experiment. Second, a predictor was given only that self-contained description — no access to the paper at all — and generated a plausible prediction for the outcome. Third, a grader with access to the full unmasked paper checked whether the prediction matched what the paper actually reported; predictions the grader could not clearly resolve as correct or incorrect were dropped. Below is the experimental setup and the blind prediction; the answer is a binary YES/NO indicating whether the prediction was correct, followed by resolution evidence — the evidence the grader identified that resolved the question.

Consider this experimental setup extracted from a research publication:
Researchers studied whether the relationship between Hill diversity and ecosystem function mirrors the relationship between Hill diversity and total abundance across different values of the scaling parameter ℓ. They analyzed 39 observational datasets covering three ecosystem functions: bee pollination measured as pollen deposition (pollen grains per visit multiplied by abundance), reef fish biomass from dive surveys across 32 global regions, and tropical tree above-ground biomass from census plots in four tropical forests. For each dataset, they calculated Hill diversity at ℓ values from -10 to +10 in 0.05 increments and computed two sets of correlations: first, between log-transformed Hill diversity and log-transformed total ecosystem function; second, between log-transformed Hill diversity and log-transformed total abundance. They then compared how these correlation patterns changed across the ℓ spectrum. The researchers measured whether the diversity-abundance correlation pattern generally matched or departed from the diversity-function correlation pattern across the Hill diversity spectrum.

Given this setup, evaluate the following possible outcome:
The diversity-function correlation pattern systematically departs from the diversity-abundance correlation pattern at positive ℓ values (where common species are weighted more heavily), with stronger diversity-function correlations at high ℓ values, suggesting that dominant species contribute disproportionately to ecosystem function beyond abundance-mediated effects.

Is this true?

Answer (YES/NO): NO